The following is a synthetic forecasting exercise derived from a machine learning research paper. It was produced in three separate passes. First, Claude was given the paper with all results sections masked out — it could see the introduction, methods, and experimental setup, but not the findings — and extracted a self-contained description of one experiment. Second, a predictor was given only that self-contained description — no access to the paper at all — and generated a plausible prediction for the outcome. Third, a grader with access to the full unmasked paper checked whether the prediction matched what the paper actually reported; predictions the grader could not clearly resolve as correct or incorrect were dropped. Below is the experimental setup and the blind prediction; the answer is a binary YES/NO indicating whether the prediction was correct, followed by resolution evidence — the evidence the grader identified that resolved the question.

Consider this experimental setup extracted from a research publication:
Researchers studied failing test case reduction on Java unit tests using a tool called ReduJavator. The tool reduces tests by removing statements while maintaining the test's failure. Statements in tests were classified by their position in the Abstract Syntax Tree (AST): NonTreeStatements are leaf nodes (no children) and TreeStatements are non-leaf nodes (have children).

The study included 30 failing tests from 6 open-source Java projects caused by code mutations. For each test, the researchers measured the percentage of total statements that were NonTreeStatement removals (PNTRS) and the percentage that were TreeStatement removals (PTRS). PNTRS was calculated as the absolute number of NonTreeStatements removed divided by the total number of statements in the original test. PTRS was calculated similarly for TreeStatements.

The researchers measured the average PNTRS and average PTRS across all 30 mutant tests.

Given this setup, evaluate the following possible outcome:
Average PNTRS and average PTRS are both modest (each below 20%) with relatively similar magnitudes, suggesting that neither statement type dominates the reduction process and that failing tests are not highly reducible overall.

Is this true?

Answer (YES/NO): NO